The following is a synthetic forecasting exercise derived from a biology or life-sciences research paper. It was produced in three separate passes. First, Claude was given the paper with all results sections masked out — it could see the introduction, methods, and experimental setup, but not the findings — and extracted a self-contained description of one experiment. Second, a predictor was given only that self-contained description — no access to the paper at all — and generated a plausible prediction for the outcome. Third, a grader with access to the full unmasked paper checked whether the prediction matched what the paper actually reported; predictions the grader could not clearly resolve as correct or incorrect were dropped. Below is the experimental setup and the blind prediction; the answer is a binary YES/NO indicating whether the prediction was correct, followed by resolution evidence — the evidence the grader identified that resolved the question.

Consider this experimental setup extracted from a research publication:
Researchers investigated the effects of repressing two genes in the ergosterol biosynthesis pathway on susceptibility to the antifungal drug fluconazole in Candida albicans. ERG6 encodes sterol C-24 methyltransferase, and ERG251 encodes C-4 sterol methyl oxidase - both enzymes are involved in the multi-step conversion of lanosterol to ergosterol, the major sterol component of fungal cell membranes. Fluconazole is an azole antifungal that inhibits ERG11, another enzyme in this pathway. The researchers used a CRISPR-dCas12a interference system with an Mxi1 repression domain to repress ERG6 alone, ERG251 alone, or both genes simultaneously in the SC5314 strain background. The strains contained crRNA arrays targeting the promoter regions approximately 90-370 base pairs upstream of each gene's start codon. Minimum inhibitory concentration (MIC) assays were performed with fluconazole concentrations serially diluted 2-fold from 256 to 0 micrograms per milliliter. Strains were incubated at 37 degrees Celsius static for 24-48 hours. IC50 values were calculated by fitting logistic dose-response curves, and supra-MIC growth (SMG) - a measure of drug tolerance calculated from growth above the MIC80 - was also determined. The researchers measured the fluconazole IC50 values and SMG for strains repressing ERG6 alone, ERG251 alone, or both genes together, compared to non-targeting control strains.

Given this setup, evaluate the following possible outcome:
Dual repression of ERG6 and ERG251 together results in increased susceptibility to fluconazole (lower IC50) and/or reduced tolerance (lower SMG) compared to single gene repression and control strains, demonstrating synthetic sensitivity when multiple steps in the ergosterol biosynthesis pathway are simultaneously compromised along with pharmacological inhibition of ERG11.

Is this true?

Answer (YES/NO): NO